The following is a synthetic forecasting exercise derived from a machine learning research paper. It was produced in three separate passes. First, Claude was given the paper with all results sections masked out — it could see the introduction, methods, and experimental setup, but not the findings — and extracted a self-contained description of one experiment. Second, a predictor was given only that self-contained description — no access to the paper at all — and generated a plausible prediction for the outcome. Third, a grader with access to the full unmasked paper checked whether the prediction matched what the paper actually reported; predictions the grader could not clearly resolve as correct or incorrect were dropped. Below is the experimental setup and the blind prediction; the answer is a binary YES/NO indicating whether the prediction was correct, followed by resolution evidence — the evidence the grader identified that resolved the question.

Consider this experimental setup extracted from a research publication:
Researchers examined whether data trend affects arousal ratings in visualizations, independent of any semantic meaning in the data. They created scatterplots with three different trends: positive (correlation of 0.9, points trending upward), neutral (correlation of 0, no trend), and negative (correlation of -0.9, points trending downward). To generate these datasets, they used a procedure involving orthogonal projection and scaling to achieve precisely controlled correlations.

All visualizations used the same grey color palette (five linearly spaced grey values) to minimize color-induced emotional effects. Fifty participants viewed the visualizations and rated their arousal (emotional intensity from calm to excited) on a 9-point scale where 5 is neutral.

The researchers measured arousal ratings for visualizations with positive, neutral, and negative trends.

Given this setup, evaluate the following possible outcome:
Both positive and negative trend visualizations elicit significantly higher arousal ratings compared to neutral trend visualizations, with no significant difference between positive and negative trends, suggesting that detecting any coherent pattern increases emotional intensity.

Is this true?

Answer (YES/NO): NO